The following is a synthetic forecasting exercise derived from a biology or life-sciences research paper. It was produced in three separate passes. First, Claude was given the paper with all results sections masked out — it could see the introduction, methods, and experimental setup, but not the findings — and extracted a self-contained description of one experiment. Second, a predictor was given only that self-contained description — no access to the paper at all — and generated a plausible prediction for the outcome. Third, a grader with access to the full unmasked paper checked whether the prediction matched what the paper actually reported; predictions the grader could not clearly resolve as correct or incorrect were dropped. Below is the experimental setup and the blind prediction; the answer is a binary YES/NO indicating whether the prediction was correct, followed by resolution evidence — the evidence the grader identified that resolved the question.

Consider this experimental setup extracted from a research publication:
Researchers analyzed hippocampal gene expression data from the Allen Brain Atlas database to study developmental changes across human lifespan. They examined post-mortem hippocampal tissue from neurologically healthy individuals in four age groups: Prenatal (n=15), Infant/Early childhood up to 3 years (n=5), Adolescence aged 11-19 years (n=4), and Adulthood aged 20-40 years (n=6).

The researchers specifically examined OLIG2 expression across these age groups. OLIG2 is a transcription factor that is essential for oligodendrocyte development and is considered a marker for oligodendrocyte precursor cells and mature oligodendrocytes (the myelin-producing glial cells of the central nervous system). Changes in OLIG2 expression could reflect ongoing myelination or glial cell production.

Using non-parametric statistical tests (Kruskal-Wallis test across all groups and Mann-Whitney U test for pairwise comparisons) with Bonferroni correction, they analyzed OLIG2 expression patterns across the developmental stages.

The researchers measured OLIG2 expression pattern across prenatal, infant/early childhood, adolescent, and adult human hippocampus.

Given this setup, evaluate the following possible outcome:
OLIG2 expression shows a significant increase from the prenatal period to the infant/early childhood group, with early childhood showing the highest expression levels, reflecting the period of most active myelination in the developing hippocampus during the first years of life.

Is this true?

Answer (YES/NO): NO